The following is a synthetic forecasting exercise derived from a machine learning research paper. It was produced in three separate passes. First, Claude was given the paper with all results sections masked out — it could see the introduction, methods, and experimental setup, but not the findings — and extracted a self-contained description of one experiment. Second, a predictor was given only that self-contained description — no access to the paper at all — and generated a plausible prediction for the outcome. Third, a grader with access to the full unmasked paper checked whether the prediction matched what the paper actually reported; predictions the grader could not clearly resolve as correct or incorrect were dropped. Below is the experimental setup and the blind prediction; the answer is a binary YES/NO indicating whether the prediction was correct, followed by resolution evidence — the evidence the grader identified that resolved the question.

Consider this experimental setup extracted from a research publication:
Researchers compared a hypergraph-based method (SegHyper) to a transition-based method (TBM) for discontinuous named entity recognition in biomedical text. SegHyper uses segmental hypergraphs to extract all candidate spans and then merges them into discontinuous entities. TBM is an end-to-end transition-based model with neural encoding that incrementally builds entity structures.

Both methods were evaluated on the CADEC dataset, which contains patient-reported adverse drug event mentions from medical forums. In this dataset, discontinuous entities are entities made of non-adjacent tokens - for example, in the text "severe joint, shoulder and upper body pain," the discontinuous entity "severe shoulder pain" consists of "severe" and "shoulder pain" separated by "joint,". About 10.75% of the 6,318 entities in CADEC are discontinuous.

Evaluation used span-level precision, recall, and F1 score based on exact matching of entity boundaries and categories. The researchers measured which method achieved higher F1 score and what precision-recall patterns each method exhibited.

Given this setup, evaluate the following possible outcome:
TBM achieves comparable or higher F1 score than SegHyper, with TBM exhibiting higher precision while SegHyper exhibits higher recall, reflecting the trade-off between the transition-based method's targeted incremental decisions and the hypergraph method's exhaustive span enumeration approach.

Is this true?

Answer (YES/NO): NO